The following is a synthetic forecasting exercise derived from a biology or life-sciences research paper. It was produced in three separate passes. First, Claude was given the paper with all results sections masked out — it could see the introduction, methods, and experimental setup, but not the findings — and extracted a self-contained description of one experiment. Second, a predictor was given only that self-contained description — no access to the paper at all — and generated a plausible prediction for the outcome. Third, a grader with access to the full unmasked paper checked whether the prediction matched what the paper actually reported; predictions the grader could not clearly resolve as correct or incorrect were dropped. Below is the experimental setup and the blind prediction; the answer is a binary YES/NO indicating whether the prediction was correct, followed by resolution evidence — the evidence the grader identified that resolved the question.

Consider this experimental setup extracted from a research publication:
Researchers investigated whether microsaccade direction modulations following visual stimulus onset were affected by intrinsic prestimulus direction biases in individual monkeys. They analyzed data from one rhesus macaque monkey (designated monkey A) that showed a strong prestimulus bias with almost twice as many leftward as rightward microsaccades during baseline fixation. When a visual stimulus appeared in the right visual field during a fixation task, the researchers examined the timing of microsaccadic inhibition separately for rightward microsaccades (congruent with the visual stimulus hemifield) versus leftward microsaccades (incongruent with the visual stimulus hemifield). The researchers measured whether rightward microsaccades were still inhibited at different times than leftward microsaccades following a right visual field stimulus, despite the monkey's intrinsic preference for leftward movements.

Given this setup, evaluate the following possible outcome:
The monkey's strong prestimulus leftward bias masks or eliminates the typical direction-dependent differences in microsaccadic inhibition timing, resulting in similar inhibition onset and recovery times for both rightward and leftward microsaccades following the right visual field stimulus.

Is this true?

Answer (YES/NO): NO